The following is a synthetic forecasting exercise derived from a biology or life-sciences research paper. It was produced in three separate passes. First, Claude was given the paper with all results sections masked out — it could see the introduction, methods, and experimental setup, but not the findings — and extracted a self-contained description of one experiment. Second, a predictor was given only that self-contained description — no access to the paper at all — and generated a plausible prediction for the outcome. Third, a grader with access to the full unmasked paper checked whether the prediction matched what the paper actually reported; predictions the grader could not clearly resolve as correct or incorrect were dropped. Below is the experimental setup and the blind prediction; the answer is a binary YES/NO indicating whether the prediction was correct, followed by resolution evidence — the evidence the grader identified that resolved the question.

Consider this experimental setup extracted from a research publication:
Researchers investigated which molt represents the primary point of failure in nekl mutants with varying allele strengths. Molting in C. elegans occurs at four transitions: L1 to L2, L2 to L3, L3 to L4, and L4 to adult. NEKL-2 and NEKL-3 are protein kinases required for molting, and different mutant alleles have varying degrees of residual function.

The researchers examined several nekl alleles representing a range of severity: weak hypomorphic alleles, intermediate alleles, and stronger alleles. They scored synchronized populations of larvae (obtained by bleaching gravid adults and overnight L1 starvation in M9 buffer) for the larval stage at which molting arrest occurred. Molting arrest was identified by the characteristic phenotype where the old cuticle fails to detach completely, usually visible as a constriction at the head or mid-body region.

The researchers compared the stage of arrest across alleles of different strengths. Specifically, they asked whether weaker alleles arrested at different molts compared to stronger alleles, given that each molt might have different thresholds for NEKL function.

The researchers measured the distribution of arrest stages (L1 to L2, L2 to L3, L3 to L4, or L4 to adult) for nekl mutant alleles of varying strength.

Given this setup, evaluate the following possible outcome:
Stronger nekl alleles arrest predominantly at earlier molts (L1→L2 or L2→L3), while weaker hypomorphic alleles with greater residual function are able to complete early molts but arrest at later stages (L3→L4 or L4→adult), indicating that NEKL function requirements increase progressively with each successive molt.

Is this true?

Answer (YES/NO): NO